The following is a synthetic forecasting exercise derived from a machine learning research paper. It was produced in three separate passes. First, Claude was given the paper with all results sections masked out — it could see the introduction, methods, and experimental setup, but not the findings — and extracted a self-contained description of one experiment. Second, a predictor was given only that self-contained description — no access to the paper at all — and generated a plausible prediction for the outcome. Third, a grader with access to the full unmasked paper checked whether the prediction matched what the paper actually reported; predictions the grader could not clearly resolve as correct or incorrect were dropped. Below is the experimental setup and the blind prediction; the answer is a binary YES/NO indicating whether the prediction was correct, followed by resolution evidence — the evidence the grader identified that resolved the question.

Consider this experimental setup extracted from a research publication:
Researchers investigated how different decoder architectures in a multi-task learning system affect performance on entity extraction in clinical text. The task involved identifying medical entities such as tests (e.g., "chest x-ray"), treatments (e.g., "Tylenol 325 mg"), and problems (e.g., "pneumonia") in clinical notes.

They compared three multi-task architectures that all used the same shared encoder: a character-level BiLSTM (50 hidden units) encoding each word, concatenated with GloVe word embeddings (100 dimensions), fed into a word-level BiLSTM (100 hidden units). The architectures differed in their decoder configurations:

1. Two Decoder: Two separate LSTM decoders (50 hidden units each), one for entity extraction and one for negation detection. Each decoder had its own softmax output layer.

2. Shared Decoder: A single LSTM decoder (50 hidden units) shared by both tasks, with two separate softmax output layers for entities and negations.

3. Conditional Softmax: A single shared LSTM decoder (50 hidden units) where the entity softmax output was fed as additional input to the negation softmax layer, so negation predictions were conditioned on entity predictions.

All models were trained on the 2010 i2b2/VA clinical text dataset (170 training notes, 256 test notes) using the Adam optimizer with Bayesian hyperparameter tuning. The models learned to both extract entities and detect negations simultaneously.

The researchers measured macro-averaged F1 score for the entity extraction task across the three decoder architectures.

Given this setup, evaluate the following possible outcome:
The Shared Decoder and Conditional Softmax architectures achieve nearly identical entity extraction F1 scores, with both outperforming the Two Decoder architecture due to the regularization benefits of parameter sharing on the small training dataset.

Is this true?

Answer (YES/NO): NO